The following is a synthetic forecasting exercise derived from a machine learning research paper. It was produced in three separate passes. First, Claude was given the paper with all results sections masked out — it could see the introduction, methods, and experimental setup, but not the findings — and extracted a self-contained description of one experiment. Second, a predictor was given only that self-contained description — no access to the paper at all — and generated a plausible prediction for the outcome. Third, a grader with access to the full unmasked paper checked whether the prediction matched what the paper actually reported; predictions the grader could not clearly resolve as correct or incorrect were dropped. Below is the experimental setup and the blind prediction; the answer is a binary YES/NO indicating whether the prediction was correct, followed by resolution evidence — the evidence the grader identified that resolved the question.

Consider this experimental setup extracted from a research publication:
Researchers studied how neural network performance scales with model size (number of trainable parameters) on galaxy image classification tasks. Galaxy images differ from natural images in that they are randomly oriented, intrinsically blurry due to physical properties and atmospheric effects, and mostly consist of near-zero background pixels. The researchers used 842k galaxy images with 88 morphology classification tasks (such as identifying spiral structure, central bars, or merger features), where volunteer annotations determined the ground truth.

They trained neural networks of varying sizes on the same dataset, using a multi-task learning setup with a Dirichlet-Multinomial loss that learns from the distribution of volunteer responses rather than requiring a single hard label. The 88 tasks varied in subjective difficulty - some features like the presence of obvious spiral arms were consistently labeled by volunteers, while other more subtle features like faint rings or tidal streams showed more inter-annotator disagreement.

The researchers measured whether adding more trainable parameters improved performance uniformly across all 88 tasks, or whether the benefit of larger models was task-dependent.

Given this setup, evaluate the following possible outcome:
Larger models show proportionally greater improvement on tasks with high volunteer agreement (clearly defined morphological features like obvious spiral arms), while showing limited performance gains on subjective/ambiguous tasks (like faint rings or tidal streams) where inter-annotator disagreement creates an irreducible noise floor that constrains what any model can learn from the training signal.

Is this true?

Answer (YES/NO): NO